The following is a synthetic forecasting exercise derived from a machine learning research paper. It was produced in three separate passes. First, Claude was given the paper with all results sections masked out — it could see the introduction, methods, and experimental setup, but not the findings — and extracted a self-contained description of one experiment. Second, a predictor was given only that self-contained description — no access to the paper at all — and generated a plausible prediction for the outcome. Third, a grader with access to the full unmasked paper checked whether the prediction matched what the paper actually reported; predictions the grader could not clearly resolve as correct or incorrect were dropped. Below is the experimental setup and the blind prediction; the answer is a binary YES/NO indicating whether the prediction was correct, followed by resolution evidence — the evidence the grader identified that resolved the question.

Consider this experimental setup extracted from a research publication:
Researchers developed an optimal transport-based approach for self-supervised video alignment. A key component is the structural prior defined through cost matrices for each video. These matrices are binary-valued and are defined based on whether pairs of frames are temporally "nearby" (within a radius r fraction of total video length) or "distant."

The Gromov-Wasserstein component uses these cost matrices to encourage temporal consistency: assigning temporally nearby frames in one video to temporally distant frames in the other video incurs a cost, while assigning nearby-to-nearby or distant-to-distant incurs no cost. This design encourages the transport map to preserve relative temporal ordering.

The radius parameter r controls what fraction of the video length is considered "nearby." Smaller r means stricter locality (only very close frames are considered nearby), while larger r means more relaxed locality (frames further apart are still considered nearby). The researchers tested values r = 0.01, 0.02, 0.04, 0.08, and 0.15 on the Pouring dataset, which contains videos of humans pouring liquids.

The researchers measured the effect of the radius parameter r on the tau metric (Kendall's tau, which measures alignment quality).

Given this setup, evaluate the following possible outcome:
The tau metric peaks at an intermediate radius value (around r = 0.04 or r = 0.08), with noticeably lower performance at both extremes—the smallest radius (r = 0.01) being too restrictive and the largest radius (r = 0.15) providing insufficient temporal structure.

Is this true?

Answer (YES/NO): NO